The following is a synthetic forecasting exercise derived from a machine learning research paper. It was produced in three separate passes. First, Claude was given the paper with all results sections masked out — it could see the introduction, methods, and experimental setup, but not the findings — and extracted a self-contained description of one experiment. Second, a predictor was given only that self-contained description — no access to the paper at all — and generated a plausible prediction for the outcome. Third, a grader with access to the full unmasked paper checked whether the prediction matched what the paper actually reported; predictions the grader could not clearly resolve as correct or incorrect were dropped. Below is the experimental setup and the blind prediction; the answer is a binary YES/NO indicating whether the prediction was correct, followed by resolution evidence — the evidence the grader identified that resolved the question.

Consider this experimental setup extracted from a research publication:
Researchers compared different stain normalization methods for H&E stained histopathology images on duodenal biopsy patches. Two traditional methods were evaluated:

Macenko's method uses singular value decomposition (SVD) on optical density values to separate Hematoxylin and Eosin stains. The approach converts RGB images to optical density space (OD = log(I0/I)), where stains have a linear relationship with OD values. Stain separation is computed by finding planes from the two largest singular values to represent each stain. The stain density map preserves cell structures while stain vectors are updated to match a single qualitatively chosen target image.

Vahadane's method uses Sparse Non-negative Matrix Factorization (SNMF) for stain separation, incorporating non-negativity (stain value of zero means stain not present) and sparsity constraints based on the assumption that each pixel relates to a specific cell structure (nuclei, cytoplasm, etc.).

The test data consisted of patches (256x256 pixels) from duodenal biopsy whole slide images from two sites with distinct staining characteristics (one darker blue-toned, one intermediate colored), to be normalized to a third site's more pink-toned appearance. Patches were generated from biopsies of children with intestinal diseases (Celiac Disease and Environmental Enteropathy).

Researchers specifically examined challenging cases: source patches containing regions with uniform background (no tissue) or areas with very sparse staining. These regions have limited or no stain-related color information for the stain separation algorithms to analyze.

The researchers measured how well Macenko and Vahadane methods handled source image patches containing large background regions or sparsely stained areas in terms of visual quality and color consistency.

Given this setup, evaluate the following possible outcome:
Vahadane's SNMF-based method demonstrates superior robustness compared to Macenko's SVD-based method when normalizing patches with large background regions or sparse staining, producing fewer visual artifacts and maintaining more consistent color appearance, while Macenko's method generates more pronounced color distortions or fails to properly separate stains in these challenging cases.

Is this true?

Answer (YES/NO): NO